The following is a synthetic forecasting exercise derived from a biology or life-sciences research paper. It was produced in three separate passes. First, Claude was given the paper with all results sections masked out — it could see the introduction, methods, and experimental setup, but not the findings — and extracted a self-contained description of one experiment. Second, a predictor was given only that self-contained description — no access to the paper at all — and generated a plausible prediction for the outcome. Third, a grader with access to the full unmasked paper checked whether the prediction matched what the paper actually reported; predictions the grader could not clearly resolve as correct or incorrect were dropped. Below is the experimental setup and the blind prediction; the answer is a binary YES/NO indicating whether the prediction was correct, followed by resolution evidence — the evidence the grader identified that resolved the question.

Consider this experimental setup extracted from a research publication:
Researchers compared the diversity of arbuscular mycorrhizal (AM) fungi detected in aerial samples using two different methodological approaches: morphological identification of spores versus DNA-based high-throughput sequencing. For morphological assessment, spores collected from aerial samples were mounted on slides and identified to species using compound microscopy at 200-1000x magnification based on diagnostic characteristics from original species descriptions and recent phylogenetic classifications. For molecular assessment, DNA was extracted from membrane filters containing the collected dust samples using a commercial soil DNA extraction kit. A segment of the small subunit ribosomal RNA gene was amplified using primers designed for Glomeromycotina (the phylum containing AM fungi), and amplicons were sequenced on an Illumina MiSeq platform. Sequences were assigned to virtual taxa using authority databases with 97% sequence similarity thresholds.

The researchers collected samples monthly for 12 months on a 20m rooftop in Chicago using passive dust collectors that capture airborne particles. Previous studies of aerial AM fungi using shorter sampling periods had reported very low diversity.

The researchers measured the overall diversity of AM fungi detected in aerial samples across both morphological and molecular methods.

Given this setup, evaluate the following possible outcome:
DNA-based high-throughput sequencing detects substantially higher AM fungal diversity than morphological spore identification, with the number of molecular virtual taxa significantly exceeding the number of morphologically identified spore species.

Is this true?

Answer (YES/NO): NO